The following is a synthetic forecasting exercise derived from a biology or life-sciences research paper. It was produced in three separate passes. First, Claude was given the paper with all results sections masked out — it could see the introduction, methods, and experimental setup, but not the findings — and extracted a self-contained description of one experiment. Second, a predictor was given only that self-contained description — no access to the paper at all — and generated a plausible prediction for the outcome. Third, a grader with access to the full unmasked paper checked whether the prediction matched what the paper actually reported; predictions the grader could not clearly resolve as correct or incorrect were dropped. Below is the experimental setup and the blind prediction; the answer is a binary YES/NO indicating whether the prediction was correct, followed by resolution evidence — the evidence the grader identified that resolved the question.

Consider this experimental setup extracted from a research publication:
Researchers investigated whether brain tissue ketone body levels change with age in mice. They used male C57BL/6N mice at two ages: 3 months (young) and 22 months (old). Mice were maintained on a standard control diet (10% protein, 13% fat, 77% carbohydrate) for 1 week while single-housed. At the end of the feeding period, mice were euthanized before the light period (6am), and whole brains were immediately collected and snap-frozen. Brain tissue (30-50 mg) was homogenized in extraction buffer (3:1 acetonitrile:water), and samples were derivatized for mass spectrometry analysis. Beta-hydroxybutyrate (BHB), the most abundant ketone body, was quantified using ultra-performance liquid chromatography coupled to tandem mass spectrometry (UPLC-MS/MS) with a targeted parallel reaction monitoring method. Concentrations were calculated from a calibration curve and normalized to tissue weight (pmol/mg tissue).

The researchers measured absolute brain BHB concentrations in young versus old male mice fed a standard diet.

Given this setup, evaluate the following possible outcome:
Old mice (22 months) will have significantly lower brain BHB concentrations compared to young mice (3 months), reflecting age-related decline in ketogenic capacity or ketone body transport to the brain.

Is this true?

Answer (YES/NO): NO